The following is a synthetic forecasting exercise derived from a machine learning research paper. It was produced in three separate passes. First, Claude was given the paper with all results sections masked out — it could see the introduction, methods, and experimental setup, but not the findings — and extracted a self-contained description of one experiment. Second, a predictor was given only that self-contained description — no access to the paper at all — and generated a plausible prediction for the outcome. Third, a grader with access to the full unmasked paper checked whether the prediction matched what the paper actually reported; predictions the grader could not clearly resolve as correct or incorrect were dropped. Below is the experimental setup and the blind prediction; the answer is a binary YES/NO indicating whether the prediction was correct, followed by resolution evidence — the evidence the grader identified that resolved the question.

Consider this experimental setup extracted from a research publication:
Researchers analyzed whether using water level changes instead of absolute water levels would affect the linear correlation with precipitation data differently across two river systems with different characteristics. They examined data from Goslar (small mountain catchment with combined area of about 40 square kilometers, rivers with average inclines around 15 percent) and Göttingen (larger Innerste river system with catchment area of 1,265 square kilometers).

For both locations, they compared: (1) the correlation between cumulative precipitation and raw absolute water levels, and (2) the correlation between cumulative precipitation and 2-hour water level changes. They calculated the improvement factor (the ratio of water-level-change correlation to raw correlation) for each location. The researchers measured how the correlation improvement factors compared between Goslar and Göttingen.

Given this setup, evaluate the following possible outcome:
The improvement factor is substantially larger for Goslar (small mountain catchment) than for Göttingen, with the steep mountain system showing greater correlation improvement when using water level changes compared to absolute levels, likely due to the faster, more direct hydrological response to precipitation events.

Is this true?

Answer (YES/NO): NO